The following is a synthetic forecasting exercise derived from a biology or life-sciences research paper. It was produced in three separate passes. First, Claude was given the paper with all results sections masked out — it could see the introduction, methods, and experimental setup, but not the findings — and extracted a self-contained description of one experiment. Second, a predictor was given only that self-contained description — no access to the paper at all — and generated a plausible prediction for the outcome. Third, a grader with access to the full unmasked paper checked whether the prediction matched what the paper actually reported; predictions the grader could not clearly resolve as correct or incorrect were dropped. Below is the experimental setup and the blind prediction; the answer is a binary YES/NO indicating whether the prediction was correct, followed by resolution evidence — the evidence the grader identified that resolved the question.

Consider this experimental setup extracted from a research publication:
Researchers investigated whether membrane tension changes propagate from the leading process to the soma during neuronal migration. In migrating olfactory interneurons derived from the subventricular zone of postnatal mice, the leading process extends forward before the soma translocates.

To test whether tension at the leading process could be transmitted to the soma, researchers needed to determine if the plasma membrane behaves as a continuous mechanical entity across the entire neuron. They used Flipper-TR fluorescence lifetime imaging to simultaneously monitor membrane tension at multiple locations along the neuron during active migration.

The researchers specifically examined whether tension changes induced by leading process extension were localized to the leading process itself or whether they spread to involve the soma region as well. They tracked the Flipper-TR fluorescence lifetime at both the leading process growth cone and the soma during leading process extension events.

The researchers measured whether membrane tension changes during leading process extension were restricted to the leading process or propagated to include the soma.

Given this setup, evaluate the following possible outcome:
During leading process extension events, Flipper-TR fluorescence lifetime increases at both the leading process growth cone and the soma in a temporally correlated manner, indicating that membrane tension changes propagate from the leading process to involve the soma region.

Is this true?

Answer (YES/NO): NO